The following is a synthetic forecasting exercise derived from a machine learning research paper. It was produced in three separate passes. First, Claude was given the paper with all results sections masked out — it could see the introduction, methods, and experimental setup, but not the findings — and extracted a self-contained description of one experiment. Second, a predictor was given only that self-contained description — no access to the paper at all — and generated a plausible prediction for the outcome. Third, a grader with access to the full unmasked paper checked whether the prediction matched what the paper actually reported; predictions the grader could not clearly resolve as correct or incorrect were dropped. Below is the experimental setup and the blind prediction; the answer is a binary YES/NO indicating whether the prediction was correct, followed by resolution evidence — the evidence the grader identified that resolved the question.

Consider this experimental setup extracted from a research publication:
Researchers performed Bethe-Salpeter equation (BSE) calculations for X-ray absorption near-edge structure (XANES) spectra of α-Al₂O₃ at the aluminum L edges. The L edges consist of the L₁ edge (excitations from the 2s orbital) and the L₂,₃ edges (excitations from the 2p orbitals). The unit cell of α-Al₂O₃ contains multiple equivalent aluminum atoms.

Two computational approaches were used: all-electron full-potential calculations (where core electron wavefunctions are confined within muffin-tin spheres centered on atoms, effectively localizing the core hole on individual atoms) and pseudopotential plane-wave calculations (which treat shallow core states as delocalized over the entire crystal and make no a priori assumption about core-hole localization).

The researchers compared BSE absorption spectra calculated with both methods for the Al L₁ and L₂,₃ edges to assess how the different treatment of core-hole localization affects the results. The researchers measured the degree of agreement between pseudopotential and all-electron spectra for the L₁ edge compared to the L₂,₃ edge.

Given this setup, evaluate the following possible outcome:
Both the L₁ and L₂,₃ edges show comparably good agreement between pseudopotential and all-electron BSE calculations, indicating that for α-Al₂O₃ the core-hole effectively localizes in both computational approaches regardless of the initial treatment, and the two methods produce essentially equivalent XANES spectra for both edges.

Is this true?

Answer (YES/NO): NO